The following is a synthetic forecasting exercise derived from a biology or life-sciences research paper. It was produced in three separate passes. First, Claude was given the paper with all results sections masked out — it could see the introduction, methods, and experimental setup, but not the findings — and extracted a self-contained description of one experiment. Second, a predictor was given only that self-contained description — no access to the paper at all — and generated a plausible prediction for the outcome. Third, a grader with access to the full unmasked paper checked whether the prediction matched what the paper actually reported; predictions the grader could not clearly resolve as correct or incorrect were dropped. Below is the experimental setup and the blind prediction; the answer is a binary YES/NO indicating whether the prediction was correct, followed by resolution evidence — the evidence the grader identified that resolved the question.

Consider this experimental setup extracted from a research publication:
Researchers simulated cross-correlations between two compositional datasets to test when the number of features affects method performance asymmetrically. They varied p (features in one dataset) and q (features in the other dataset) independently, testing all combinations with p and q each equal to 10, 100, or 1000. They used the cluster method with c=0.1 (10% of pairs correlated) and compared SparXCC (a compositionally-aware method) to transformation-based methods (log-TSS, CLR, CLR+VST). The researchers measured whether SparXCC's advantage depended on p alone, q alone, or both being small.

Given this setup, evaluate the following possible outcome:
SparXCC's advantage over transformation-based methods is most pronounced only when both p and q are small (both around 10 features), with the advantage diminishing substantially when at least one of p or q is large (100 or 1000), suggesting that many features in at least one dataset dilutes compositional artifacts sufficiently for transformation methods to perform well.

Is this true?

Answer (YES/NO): NO